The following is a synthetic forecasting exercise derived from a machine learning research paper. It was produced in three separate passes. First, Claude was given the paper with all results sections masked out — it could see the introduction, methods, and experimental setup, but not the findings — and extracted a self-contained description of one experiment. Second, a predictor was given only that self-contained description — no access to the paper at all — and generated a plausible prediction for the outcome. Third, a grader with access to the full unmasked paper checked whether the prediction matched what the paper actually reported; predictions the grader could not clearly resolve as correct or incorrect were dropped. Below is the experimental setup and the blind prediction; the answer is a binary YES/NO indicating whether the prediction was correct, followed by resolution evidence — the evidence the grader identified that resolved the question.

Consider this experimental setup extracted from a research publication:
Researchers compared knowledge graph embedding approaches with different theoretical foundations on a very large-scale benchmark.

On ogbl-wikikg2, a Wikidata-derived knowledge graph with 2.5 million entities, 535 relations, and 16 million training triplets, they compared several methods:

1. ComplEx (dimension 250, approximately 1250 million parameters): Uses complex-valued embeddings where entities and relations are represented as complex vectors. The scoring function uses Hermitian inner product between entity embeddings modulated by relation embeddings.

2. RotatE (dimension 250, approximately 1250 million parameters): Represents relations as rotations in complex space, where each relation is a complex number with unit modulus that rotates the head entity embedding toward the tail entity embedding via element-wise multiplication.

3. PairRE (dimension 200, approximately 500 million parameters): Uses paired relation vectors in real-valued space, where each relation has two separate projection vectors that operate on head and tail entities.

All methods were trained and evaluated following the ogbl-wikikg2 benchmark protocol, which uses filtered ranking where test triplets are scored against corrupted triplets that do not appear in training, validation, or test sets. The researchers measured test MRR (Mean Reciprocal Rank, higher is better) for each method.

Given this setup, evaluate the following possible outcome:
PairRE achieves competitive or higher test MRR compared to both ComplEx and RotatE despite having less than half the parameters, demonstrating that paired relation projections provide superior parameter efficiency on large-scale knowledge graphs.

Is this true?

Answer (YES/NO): YES